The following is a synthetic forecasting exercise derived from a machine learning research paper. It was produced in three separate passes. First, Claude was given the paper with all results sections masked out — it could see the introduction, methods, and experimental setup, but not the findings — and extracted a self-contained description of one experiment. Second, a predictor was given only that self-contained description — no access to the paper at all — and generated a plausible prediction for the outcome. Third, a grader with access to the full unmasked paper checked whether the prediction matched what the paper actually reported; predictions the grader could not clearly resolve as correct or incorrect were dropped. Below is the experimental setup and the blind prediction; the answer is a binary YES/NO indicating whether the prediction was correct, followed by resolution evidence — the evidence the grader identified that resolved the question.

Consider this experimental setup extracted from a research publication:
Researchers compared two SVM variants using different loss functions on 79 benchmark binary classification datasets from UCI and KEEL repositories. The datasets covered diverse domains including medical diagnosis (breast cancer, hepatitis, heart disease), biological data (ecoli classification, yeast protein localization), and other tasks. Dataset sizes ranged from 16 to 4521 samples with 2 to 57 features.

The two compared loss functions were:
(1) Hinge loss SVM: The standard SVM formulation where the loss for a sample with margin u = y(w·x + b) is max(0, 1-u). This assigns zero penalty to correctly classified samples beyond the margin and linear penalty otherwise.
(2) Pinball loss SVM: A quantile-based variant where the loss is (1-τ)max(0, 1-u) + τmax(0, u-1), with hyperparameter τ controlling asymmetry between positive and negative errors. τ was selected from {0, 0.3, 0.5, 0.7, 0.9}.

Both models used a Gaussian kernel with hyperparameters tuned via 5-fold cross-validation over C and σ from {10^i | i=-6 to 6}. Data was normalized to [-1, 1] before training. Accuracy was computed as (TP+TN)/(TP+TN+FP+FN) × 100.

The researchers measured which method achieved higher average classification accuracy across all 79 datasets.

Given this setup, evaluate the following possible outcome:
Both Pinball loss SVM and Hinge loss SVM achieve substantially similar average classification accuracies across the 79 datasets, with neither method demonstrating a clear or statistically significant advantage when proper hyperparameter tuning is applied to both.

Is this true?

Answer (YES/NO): NO